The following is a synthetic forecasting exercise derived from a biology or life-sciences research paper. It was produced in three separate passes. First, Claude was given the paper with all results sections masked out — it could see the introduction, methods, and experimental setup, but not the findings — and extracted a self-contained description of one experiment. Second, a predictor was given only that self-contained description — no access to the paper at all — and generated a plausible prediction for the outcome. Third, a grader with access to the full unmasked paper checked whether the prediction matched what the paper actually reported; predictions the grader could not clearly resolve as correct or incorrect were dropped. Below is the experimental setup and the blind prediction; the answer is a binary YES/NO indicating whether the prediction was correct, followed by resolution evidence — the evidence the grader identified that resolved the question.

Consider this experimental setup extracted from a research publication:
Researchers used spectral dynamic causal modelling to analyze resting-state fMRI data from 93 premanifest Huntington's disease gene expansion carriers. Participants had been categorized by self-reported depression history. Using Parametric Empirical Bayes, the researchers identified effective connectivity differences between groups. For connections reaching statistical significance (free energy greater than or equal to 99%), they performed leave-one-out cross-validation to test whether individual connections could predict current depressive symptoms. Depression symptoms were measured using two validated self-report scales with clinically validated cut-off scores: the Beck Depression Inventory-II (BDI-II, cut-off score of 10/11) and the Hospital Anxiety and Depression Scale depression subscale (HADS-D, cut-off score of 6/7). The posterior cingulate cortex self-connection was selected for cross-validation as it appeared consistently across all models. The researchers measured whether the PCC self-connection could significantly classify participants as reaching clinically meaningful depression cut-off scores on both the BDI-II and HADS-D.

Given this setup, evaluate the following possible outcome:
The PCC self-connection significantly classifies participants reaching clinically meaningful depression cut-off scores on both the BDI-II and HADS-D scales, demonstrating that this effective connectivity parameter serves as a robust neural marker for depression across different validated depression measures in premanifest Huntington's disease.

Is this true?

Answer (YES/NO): YES